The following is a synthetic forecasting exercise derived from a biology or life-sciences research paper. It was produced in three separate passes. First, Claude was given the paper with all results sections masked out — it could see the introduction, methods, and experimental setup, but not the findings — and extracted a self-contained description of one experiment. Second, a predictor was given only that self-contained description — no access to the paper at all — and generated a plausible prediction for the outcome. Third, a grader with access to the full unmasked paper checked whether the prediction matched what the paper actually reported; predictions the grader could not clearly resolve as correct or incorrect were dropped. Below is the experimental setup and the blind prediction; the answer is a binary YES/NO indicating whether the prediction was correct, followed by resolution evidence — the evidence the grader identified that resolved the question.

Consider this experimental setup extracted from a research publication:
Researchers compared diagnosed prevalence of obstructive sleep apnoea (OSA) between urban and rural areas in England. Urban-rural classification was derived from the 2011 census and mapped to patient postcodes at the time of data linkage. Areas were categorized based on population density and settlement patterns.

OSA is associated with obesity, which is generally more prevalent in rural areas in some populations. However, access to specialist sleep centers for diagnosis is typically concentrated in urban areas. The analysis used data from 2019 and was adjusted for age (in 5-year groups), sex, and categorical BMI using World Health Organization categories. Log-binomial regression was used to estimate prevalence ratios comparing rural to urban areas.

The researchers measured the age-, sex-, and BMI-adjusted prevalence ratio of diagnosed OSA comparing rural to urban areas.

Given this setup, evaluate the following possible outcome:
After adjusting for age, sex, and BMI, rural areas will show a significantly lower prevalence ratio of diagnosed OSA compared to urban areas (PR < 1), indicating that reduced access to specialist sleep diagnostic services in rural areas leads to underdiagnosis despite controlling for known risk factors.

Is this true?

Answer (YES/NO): YES